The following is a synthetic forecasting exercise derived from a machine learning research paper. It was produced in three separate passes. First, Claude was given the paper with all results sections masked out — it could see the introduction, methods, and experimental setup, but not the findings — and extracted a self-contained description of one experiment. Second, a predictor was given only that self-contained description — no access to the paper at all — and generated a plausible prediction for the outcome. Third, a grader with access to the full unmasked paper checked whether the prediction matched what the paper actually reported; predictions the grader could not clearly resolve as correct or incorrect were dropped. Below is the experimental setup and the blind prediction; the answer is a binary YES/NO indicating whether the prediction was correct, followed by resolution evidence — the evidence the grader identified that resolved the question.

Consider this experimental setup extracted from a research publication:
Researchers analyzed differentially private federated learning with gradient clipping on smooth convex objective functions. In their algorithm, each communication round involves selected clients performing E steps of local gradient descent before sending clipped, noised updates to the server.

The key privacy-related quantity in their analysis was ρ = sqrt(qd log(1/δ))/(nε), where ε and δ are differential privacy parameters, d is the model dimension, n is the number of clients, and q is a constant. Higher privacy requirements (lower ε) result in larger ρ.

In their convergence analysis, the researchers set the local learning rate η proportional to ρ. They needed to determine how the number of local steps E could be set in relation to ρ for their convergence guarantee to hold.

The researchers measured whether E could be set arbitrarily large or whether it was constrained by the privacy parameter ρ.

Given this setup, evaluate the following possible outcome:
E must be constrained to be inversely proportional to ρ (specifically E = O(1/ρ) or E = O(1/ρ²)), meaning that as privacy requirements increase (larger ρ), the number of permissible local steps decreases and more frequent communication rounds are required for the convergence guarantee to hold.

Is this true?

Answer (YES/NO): YES